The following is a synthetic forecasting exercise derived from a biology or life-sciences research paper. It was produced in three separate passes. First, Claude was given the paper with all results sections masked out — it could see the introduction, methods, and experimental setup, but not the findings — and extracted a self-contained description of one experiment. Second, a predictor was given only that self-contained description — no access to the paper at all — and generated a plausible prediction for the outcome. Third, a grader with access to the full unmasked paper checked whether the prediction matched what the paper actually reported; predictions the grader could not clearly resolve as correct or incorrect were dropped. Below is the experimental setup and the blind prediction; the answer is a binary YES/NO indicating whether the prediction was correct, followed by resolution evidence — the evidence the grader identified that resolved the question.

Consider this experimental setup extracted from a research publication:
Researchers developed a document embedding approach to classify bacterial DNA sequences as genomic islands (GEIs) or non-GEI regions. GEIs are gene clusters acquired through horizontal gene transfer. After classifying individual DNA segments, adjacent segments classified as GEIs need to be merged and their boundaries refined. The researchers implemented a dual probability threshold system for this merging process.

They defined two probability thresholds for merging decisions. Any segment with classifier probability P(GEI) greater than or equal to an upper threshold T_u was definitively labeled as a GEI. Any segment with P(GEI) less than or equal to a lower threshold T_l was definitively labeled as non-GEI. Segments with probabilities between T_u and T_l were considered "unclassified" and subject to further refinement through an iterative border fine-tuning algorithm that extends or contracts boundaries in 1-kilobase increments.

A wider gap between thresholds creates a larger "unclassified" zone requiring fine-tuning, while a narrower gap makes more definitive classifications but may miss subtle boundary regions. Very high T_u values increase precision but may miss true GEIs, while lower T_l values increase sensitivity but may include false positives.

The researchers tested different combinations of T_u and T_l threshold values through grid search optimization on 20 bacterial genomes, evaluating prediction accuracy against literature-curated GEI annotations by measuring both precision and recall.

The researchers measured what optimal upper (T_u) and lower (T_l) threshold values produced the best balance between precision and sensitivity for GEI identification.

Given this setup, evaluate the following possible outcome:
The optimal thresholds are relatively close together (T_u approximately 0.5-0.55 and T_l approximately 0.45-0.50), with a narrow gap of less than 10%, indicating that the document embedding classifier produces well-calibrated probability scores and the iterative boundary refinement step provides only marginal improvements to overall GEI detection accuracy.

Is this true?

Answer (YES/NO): NO